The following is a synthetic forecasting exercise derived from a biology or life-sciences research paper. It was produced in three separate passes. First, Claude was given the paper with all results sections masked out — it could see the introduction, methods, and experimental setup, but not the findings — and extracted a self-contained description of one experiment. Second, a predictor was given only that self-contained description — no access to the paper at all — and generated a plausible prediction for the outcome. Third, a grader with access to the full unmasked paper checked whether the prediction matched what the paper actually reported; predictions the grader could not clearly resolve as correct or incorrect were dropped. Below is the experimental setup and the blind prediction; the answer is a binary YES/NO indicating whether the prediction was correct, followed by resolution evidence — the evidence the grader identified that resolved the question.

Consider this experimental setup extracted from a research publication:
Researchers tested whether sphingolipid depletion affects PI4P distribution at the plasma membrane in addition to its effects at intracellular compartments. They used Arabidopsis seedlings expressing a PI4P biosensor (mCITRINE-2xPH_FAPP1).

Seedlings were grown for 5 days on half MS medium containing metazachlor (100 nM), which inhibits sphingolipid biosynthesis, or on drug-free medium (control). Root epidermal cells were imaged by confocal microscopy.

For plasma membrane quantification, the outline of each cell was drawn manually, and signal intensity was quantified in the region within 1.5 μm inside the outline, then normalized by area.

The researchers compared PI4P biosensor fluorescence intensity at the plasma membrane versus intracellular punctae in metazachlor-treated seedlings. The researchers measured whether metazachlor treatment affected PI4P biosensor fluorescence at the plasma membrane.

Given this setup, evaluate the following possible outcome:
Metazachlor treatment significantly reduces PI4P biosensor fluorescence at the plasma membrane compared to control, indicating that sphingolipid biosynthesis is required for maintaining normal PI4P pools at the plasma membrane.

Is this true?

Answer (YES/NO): NO